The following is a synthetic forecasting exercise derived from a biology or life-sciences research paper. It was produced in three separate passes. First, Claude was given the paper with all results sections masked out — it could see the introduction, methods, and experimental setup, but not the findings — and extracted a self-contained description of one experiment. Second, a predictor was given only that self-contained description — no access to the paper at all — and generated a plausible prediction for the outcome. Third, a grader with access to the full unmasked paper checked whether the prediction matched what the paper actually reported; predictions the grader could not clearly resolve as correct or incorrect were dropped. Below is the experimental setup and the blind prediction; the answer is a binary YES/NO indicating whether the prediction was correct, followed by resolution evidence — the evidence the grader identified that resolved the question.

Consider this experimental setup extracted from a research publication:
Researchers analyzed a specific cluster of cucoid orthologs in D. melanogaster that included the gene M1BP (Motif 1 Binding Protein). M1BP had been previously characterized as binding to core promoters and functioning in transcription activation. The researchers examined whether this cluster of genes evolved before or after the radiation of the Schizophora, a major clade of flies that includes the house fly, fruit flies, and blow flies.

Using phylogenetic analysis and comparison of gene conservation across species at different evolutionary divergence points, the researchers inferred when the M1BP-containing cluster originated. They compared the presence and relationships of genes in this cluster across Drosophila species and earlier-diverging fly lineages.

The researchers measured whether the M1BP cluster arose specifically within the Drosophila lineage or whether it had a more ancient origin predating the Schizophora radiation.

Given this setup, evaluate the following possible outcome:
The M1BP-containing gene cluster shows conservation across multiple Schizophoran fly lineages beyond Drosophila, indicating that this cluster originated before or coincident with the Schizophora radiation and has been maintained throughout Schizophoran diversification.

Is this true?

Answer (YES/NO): NO